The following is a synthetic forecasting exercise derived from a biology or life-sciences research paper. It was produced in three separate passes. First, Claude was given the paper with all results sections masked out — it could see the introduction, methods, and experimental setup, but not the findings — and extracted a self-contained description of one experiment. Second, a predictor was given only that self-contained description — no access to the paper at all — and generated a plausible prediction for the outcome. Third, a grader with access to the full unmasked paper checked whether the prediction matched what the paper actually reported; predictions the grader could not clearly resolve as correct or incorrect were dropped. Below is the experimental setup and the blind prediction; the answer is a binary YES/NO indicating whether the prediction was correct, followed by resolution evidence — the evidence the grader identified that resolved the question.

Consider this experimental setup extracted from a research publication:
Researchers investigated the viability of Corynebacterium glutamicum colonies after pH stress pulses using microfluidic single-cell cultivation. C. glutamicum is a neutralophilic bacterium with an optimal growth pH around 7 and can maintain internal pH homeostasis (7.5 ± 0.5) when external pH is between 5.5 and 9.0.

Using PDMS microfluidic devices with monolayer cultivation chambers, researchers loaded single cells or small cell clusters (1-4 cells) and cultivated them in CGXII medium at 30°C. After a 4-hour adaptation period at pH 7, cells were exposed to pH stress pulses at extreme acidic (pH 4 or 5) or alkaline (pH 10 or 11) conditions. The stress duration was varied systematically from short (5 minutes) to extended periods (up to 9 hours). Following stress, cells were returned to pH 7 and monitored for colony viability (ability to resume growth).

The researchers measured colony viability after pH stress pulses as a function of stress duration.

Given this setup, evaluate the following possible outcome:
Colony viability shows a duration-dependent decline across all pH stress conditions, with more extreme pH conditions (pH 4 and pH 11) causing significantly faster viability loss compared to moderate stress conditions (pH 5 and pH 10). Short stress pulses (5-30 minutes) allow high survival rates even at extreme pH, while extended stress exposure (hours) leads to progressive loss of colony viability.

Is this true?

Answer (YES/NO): NO